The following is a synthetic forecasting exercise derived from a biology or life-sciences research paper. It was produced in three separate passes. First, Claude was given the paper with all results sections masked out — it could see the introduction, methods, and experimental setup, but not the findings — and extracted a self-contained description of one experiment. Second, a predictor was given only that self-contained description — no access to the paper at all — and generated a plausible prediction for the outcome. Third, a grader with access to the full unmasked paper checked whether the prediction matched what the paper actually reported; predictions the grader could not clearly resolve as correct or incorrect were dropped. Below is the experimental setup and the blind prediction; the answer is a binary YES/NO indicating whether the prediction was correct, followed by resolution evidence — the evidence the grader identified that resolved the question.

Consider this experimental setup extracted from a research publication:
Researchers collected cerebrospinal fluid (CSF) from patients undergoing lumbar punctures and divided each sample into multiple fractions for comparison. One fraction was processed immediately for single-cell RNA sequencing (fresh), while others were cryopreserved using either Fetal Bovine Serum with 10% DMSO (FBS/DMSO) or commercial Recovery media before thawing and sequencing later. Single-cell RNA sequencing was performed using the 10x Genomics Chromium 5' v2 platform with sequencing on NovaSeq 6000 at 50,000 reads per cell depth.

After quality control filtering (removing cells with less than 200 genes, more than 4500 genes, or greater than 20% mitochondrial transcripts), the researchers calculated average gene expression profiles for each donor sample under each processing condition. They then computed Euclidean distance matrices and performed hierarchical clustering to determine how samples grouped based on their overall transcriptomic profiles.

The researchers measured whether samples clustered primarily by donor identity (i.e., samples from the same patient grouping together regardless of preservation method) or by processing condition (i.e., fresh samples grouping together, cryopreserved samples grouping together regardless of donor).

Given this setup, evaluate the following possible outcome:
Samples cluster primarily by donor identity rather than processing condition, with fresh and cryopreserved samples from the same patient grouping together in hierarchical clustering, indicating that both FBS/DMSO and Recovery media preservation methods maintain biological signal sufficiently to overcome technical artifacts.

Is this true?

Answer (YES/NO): YES